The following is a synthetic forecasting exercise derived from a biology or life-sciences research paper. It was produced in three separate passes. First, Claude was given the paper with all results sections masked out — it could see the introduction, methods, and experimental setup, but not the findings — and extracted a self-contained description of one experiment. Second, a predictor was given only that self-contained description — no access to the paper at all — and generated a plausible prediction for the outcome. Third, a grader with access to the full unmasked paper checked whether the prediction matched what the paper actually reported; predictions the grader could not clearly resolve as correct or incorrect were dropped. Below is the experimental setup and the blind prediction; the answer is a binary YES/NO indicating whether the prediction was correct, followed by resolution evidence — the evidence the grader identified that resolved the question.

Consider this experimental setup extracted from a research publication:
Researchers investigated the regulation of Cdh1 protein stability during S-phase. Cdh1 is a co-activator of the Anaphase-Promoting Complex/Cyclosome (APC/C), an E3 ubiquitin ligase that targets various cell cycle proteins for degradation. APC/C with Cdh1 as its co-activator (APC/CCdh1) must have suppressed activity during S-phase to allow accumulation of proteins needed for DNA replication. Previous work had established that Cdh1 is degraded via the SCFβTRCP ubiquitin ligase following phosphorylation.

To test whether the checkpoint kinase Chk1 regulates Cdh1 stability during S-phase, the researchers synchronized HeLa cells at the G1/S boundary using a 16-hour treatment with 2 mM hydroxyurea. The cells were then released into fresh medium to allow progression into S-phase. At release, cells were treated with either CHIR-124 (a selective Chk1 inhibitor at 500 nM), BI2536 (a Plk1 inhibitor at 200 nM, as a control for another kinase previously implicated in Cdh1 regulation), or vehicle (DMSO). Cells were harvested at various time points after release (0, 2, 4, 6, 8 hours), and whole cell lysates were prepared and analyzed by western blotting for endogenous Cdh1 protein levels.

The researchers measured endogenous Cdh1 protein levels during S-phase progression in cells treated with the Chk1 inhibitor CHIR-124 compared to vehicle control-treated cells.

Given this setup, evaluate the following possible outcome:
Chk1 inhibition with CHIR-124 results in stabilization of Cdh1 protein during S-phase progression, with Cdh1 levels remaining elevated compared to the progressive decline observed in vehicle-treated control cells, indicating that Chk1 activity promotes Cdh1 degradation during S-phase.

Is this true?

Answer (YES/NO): YES